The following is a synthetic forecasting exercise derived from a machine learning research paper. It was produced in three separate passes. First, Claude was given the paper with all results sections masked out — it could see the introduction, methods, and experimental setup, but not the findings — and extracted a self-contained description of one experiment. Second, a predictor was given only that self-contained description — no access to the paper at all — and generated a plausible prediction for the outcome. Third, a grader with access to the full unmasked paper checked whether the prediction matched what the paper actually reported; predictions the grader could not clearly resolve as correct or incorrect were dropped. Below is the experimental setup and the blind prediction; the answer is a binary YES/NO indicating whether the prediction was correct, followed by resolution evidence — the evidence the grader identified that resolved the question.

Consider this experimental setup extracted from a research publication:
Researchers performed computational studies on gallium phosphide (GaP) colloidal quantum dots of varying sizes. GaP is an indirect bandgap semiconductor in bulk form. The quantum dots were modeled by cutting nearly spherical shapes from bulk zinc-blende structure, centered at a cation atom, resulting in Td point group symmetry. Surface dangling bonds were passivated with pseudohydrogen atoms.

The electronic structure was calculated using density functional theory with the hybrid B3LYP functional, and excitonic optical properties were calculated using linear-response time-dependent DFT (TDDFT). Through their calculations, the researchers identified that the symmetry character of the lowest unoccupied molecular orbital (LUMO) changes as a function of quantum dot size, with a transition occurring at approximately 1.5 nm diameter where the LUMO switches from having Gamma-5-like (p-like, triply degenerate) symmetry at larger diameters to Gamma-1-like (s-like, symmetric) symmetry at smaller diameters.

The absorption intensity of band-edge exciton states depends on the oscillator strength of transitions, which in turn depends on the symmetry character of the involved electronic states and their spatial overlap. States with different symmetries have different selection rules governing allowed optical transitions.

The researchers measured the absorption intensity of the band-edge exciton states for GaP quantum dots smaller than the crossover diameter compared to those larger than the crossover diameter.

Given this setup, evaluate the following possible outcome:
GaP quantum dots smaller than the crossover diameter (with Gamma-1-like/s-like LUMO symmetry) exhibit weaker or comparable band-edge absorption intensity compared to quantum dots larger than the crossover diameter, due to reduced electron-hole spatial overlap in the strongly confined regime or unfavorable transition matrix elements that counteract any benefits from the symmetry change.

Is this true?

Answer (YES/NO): NO